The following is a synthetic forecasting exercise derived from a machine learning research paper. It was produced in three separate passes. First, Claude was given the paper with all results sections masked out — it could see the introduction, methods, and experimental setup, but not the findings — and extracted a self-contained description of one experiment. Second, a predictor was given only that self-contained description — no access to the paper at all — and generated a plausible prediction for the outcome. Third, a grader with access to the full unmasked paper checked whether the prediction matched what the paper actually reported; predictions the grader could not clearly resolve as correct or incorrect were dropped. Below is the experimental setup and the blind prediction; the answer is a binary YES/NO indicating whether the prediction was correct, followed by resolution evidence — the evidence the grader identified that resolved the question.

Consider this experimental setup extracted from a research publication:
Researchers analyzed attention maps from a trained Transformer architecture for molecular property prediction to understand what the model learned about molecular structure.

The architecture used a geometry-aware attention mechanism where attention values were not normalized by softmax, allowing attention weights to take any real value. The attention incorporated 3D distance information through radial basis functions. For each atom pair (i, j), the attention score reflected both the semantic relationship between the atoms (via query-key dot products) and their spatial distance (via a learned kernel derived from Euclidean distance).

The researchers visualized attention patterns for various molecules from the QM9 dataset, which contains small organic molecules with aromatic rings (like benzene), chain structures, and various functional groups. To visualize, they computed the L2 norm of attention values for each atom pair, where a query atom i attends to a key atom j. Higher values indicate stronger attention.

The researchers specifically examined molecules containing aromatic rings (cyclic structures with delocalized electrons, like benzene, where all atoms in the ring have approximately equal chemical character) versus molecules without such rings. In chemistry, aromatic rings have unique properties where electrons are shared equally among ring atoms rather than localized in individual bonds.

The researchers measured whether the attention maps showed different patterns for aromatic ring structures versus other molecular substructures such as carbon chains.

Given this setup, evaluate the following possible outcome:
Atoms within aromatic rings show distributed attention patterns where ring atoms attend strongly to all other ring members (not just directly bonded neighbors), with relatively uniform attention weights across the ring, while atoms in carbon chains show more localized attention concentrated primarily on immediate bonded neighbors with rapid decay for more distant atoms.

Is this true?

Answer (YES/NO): YES